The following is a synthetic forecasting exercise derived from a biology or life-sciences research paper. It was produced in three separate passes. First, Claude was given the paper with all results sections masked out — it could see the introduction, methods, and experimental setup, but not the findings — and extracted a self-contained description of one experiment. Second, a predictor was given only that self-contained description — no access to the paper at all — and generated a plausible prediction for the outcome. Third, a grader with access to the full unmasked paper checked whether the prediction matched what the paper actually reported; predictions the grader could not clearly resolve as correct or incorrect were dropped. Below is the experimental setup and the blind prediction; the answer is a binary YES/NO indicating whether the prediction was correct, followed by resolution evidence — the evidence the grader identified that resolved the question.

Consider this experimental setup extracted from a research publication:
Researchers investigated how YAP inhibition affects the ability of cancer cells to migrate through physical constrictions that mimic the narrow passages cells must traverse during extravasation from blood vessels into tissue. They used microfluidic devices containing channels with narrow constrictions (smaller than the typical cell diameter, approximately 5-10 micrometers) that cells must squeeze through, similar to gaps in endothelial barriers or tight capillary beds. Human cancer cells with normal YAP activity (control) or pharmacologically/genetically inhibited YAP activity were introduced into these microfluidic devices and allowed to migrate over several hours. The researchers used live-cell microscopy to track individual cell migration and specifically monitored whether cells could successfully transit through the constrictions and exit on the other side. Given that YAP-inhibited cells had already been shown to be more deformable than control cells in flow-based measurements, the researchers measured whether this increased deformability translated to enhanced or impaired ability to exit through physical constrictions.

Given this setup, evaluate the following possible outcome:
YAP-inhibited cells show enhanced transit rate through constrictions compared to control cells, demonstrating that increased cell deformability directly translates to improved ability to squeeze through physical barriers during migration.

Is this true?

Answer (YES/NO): NO